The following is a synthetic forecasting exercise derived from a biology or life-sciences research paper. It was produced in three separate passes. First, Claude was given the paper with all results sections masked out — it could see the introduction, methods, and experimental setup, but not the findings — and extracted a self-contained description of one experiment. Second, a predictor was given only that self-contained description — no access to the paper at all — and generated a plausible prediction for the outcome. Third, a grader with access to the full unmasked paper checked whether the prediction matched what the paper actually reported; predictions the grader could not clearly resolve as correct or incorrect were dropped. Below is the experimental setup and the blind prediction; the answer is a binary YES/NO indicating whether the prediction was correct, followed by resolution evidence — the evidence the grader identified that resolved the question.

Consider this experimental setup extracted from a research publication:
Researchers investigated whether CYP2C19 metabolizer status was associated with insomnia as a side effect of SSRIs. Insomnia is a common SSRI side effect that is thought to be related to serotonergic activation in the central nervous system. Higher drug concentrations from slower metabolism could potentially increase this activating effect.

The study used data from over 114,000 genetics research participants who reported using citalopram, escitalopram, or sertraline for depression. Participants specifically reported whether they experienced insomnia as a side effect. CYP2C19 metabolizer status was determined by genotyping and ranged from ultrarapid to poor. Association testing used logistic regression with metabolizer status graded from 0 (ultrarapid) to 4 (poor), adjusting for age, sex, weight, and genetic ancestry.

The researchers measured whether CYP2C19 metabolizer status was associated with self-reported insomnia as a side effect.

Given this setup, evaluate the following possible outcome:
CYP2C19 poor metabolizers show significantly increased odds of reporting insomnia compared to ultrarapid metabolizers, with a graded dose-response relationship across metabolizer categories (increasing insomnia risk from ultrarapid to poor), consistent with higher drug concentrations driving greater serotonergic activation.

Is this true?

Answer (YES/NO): YES